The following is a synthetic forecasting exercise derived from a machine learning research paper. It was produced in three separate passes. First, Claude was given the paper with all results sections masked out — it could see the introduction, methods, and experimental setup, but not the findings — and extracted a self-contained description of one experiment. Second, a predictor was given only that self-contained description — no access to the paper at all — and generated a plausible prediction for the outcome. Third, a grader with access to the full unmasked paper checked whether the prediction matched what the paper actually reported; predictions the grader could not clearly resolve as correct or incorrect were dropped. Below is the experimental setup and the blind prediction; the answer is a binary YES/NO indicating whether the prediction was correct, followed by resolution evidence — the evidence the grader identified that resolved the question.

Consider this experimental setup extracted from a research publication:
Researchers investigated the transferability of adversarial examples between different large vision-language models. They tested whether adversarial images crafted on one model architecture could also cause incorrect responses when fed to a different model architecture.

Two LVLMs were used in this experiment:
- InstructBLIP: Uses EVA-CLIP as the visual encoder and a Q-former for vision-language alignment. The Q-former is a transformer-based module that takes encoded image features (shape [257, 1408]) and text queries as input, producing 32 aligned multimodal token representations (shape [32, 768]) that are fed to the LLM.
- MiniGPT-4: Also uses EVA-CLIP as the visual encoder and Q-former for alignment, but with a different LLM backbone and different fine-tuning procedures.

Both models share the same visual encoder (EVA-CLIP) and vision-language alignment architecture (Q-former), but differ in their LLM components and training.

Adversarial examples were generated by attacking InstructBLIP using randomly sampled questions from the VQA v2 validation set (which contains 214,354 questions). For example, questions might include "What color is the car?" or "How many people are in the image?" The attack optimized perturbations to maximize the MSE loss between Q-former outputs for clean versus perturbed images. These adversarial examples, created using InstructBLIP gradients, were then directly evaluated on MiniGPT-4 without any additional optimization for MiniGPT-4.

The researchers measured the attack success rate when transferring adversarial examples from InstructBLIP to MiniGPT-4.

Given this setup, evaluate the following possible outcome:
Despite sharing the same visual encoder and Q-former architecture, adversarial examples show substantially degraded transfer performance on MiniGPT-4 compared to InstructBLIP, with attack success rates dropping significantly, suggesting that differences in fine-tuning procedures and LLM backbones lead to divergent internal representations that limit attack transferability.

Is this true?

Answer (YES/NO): NO